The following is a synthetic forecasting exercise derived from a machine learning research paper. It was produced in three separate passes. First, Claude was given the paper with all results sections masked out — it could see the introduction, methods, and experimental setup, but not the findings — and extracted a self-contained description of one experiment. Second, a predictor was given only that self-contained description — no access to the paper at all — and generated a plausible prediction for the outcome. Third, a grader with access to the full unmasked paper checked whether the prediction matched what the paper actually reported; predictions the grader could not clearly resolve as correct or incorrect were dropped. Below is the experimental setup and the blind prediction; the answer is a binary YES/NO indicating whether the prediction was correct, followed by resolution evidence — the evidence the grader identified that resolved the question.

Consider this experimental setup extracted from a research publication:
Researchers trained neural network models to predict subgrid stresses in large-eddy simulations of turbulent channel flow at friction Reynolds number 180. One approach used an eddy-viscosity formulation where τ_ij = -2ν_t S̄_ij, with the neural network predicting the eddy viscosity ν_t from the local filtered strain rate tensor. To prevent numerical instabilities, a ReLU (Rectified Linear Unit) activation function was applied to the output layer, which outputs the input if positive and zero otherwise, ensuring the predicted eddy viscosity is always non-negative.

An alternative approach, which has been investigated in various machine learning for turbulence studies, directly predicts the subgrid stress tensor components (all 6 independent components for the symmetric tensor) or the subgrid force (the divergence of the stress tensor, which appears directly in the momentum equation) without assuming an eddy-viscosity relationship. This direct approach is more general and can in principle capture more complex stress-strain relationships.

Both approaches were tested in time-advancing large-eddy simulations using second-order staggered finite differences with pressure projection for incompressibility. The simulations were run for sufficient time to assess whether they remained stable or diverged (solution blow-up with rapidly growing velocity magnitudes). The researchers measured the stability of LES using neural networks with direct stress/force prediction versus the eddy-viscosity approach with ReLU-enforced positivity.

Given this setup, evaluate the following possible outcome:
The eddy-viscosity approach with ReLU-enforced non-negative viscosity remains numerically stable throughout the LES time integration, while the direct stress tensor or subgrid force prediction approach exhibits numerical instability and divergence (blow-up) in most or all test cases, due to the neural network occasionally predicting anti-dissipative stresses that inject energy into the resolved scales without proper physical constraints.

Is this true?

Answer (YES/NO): YES